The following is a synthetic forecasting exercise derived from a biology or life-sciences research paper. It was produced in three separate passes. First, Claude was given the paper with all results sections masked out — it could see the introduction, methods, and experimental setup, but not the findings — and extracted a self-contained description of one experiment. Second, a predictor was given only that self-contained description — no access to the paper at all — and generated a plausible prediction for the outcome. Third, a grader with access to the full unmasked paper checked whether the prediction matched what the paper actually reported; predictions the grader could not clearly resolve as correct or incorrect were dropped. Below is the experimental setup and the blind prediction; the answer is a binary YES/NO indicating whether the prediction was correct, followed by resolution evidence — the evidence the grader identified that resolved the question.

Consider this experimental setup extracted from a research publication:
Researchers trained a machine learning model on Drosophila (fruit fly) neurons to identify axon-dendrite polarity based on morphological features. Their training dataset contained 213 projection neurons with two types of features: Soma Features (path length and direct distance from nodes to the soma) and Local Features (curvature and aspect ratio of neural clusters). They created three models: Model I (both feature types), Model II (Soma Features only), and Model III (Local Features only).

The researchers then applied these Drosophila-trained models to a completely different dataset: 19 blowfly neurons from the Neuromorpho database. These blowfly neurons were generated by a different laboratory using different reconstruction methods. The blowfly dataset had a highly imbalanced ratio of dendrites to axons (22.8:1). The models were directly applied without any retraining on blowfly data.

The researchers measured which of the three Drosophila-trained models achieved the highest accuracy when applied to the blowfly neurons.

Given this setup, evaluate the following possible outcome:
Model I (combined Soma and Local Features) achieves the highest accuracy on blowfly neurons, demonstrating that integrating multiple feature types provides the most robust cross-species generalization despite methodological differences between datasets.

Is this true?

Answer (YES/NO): NO